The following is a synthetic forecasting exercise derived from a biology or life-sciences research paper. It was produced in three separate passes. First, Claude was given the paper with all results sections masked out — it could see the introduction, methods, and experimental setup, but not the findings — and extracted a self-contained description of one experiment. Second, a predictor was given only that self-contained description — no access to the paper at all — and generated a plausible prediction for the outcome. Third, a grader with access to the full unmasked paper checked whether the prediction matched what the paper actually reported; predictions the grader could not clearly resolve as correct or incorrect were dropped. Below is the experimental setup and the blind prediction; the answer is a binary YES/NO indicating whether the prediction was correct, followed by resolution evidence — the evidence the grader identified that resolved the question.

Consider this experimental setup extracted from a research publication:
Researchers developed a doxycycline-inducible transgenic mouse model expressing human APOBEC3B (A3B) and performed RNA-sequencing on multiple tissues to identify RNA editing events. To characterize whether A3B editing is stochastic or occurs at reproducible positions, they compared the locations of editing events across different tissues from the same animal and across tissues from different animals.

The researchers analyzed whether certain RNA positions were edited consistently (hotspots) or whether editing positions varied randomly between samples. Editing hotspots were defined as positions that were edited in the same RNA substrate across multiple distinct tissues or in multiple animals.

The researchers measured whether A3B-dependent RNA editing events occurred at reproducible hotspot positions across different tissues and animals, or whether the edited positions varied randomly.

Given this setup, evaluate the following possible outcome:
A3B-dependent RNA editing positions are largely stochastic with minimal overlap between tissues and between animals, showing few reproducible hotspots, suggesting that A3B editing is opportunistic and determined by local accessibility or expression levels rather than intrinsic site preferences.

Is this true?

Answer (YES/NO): NO